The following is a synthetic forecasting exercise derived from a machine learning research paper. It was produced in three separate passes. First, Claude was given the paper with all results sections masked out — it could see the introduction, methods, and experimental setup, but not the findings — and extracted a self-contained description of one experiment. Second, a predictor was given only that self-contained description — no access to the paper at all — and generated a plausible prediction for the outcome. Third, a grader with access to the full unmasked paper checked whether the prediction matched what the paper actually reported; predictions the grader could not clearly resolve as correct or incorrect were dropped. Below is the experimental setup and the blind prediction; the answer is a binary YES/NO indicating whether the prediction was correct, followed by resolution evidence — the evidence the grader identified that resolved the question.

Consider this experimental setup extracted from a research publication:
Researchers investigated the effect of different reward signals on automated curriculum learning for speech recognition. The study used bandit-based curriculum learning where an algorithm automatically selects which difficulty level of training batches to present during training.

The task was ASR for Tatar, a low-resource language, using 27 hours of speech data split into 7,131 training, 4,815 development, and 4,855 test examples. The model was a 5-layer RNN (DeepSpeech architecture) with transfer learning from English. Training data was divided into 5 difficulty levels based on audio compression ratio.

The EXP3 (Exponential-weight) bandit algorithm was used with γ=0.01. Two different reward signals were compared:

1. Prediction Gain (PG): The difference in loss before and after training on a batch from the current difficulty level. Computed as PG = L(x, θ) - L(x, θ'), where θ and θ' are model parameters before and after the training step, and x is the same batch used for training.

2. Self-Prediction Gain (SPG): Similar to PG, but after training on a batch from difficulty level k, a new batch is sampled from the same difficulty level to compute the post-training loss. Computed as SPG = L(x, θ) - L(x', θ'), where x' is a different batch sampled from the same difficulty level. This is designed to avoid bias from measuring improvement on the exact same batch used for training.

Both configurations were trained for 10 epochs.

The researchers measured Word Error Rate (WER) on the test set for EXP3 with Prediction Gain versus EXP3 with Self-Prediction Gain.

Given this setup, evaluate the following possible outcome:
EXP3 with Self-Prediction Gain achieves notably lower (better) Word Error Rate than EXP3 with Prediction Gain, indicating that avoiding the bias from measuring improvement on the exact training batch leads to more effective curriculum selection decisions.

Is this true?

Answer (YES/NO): NO